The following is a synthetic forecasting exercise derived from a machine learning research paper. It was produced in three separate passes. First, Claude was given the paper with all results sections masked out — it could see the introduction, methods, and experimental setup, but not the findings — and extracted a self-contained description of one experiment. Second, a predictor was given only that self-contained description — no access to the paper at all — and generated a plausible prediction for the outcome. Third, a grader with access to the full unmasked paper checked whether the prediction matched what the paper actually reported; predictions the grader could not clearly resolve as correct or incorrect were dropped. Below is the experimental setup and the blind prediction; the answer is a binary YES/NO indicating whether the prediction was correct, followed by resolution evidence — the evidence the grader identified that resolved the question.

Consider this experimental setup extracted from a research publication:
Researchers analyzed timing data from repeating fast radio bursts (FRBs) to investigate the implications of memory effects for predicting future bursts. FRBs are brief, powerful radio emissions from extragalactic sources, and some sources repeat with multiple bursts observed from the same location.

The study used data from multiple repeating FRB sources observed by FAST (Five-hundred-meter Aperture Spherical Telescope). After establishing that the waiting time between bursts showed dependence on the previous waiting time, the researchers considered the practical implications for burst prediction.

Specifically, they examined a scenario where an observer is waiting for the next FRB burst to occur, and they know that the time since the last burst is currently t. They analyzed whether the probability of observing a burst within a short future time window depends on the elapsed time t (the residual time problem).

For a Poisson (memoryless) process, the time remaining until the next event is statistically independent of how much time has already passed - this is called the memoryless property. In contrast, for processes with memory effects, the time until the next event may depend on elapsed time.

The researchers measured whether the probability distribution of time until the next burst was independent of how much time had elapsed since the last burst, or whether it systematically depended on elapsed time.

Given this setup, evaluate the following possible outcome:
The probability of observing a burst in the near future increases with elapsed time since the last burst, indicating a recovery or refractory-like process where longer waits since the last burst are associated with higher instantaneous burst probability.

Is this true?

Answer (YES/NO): NO